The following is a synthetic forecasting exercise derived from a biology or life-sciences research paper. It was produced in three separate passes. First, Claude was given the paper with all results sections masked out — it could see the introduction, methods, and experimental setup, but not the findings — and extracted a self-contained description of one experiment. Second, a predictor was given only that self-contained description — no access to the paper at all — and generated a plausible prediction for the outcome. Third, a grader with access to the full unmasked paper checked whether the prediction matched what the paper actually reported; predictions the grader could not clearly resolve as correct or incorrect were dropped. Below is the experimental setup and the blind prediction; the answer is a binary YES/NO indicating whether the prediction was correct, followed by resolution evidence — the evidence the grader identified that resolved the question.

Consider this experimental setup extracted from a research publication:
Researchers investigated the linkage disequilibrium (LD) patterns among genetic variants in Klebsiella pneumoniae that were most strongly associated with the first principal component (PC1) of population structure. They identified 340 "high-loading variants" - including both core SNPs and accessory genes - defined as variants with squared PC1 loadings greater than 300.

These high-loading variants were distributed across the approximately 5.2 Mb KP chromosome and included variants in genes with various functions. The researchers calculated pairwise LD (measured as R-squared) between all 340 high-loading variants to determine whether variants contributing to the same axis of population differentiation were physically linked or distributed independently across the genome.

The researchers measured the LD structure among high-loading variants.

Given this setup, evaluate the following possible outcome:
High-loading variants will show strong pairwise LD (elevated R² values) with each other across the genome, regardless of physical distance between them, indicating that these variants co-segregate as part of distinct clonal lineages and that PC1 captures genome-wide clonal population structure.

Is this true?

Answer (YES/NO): NO